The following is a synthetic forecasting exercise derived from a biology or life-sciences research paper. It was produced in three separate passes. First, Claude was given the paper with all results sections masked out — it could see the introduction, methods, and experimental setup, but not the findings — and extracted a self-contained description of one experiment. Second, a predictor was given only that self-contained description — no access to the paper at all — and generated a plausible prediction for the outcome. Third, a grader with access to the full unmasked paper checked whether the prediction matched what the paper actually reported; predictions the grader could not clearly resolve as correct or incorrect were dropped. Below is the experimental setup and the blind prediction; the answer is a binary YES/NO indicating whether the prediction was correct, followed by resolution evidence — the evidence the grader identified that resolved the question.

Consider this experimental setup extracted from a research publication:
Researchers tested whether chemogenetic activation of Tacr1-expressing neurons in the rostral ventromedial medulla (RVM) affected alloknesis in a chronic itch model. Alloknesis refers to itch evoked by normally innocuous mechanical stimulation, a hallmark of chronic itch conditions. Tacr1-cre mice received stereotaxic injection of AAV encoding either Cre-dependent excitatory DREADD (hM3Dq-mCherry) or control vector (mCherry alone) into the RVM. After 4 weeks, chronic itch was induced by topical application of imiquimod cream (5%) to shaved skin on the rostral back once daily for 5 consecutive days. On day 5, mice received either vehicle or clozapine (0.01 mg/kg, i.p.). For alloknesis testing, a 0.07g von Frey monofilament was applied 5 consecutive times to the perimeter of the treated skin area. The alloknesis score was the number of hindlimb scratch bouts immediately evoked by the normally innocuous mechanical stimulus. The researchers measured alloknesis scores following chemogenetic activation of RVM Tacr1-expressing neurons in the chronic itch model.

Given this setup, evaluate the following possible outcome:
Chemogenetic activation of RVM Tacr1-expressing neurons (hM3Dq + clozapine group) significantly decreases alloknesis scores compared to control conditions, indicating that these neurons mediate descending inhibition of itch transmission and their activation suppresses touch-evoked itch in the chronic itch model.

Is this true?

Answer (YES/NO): YES